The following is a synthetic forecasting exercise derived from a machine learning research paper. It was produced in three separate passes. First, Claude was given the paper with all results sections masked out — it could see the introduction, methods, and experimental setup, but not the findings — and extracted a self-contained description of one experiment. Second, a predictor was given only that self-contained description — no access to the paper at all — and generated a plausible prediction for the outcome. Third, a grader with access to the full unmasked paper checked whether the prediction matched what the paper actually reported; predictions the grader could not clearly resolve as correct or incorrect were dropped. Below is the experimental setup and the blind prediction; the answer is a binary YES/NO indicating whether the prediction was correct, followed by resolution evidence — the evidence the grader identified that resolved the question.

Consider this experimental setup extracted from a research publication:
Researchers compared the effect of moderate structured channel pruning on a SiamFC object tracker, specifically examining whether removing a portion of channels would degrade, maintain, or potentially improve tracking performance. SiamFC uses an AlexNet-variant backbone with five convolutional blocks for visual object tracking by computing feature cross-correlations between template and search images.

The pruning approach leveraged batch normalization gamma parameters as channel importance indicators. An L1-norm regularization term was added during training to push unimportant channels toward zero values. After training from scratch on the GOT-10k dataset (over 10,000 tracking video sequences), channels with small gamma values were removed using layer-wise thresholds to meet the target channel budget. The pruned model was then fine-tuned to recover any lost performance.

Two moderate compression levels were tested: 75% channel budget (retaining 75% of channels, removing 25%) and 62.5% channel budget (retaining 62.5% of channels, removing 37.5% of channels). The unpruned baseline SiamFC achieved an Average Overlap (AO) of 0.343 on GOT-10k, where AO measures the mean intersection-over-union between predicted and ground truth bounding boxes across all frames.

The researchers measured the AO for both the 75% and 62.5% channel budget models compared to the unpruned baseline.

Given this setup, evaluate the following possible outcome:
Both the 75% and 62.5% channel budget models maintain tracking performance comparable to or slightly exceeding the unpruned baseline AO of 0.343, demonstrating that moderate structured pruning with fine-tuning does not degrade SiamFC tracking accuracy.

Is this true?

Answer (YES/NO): YES